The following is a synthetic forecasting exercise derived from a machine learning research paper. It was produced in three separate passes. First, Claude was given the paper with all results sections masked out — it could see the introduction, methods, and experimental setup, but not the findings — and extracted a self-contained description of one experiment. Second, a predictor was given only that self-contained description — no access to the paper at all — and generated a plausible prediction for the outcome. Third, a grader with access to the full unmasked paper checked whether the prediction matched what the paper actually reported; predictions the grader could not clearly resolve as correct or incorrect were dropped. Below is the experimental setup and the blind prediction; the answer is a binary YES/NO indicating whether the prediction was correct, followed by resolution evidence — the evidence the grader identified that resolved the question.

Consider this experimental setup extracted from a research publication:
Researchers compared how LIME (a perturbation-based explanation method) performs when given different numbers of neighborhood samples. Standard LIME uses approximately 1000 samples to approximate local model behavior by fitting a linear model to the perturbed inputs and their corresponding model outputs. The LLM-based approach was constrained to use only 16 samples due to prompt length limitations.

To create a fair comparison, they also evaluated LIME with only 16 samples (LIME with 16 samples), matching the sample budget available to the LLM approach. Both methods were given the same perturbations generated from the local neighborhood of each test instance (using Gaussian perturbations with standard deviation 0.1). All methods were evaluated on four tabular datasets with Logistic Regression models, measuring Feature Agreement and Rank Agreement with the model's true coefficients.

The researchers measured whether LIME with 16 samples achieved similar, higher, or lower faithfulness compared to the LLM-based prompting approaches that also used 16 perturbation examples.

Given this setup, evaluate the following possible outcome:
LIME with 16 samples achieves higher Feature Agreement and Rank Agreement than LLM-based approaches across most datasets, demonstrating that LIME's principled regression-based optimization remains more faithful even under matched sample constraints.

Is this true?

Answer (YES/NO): NO